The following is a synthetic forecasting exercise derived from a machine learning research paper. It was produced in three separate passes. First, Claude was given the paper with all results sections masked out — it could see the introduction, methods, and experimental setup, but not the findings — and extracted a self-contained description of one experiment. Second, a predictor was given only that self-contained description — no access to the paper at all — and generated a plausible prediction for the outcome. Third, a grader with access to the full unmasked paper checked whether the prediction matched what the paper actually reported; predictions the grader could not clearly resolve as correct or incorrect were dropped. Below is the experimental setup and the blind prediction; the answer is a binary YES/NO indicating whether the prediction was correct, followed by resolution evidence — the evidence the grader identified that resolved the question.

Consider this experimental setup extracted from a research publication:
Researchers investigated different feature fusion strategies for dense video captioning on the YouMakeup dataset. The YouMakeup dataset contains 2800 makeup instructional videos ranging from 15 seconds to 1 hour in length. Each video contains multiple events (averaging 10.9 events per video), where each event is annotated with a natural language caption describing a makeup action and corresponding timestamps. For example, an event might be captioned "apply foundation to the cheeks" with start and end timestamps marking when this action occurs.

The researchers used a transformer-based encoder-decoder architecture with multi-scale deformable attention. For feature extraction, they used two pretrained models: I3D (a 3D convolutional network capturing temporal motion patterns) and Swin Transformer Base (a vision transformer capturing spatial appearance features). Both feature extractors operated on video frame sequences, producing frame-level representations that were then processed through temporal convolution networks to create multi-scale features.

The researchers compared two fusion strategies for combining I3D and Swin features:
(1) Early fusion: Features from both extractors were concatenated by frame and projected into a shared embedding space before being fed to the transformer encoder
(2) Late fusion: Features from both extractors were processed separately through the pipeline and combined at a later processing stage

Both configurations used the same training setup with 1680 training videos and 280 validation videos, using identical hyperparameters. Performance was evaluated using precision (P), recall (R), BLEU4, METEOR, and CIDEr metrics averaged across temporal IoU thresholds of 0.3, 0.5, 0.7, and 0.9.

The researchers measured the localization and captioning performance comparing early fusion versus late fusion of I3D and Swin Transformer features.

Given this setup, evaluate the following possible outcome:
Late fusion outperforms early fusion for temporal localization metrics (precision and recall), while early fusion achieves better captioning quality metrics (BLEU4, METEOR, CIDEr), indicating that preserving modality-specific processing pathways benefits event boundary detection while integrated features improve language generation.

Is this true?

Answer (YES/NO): NO